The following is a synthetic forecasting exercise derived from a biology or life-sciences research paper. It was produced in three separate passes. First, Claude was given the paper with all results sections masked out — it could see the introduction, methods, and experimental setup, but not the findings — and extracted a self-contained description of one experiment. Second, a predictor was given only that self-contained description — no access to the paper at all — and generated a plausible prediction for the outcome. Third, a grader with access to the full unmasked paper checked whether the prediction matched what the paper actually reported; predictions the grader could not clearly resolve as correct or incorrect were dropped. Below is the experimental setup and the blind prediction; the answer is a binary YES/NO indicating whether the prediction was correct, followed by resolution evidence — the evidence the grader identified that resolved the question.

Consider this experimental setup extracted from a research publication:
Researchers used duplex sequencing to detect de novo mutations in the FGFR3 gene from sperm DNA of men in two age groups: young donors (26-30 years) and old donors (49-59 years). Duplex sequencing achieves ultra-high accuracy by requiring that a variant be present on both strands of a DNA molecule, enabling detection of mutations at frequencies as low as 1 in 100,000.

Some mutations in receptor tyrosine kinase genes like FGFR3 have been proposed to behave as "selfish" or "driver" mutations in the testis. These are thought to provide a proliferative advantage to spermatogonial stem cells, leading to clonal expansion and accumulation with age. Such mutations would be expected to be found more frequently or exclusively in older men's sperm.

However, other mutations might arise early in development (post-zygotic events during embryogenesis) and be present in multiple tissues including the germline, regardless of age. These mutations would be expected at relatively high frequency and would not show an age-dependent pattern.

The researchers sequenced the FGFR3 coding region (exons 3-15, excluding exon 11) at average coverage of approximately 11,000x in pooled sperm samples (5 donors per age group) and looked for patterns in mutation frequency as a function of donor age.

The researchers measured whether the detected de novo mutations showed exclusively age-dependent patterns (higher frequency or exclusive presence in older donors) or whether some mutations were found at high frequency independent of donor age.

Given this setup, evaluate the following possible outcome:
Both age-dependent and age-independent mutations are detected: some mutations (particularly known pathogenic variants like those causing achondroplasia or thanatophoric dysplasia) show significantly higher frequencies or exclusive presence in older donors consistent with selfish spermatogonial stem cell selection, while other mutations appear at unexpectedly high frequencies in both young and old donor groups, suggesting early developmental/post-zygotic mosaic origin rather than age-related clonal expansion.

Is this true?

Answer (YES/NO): YES